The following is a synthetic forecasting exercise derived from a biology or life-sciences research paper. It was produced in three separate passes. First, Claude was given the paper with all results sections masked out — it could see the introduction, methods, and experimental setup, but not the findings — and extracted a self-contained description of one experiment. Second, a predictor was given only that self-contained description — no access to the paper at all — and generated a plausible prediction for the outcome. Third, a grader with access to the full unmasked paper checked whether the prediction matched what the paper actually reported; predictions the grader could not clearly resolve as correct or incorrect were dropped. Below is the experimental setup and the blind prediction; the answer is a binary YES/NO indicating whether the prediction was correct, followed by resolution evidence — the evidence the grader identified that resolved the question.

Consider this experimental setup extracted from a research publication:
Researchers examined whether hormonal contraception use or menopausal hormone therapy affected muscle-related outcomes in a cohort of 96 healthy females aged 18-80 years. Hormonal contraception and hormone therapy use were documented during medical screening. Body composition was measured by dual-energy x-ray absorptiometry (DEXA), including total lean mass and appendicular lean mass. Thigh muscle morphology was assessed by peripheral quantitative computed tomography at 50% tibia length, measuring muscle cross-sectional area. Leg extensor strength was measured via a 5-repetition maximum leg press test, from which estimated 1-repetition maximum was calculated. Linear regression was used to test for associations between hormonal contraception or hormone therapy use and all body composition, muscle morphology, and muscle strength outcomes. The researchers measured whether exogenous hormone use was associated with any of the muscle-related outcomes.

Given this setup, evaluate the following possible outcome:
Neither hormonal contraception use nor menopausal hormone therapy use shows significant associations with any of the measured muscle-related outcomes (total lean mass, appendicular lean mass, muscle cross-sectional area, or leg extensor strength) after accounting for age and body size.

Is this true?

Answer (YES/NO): YES